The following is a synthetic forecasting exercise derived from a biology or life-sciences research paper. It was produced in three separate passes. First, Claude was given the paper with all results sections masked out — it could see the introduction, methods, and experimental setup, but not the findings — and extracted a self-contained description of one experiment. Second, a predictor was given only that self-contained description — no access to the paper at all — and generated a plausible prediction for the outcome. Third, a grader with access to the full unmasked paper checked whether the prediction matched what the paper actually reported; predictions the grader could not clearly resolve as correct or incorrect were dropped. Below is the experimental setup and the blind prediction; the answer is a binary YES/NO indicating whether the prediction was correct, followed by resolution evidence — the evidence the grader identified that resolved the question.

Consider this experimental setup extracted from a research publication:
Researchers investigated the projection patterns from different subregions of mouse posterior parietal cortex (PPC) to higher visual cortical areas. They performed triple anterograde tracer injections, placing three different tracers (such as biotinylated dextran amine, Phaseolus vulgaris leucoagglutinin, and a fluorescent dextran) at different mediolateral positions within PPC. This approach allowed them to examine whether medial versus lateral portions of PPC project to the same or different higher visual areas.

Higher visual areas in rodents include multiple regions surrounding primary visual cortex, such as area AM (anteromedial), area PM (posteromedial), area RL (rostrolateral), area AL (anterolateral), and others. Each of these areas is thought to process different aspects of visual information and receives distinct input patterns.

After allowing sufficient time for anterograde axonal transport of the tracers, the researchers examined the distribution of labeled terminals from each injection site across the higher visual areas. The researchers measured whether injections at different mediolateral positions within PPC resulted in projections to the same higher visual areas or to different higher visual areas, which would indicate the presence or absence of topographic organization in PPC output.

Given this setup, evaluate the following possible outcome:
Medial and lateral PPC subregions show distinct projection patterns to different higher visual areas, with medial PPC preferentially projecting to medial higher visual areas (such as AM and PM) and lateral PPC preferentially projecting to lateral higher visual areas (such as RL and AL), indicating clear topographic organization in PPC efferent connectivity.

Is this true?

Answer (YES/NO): NO